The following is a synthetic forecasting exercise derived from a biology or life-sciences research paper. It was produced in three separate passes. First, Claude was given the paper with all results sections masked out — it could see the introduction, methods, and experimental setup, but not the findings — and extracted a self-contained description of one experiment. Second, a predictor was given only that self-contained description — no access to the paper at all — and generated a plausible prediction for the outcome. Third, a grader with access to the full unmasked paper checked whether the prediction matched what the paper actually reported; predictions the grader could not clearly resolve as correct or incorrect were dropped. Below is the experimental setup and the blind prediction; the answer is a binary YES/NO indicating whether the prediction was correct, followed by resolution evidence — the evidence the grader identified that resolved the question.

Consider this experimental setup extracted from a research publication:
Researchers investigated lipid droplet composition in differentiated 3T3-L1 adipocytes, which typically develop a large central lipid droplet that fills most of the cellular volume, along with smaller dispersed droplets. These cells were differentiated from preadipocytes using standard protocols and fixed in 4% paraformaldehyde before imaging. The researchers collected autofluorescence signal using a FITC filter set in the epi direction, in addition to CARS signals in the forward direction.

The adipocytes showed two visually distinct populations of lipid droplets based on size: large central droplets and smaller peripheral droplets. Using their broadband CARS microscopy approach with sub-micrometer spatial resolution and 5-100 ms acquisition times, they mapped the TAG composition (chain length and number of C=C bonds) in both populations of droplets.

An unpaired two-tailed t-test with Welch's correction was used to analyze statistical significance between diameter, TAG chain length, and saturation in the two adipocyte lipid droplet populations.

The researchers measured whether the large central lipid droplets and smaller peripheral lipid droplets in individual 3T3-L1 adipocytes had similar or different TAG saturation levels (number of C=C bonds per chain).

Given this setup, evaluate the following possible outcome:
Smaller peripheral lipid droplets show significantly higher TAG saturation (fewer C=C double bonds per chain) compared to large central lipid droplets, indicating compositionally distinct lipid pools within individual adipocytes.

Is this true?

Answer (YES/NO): NO